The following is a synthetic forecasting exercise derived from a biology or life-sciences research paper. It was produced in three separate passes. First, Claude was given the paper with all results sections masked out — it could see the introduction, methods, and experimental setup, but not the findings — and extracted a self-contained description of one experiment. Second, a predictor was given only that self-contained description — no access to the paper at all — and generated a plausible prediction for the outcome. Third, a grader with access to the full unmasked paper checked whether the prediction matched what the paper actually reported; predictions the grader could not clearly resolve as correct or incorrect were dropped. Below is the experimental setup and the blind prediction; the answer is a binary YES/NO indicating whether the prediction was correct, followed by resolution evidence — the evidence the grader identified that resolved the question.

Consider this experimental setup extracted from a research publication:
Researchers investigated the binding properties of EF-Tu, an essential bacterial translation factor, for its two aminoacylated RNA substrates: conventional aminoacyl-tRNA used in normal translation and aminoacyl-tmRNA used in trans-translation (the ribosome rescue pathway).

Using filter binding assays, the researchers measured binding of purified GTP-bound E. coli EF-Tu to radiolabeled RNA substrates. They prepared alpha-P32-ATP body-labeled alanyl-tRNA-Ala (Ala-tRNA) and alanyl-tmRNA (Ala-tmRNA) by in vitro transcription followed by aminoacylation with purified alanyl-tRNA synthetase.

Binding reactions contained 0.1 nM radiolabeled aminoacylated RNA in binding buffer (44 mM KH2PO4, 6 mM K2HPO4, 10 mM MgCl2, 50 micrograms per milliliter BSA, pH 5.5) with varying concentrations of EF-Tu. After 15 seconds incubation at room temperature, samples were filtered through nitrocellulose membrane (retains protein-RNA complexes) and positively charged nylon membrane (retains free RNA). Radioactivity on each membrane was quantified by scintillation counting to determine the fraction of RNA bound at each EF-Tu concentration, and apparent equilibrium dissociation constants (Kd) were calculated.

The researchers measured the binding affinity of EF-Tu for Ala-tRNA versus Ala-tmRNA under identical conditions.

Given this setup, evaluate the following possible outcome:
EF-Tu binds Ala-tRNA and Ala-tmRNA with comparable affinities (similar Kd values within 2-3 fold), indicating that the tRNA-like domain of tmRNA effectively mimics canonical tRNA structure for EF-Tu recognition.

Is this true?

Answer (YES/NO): YES